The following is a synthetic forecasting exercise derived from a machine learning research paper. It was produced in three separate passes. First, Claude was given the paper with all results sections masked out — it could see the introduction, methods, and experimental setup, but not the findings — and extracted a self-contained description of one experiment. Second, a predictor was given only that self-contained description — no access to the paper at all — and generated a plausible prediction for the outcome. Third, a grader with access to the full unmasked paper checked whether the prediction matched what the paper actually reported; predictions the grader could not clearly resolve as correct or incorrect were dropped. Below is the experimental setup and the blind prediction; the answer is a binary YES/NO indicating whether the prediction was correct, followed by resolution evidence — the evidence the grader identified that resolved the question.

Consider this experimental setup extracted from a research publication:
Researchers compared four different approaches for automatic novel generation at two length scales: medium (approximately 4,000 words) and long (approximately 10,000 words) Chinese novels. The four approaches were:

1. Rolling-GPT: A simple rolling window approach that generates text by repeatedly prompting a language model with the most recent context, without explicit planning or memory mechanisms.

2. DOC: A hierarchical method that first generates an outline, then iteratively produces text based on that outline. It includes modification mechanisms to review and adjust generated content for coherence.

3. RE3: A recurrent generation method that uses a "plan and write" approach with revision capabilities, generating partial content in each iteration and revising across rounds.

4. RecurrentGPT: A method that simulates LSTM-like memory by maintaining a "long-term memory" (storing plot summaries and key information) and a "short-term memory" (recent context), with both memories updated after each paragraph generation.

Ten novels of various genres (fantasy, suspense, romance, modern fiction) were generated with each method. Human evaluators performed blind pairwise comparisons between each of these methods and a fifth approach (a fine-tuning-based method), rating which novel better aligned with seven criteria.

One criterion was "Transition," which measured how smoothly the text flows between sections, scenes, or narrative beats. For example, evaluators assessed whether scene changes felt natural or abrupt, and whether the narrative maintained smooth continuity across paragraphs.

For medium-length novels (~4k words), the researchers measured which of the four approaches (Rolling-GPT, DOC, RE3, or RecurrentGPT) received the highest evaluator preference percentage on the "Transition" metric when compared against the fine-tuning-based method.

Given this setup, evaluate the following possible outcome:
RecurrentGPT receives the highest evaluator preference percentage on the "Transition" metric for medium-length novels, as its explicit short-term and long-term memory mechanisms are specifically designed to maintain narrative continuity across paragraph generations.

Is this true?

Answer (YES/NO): YES